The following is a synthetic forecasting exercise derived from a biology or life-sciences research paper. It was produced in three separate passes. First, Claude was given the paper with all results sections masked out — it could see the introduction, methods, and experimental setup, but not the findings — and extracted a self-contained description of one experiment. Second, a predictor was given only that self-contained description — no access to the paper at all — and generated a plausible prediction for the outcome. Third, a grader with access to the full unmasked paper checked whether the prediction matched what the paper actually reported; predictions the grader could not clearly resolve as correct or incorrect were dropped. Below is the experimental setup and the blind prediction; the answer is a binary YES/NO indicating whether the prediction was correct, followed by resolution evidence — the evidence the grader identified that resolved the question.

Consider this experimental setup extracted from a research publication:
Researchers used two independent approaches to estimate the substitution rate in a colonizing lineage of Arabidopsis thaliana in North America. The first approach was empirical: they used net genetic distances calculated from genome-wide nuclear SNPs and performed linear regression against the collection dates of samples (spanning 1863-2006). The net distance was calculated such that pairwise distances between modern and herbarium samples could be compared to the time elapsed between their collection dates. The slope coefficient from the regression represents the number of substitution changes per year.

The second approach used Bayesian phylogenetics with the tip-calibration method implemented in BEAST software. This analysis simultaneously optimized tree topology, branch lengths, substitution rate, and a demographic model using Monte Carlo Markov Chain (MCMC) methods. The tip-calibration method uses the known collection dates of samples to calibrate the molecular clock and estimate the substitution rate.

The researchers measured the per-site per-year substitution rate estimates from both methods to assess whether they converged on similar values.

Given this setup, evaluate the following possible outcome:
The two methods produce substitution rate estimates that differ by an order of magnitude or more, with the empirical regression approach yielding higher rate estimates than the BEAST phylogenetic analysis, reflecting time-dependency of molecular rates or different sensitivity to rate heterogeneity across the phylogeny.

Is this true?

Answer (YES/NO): NO